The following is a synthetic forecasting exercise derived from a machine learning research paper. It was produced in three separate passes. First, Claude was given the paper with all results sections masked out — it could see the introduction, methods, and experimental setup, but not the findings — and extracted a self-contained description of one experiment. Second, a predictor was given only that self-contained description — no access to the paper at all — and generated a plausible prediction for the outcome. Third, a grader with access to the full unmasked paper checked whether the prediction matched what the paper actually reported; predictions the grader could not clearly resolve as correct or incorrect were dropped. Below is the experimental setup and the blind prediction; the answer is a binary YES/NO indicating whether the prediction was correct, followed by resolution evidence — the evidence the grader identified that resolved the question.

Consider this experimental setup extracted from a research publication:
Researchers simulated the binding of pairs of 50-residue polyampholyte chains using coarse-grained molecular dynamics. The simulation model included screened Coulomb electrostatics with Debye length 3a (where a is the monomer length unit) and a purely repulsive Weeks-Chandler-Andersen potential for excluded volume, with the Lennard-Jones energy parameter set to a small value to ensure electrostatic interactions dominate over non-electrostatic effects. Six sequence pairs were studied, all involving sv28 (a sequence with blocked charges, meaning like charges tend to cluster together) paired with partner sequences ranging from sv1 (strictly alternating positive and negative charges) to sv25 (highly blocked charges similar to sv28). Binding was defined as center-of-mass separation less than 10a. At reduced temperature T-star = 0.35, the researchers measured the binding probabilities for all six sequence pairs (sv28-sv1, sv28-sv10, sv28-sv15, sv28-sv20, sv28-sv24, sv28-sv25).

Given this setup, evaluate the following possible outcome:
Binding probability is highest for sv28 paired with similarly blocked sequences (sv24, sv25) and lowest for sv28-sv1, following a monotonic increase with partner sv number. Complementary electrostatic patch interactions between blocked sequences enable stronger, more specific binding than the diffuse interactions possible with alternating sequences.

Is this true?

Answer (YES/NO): NO